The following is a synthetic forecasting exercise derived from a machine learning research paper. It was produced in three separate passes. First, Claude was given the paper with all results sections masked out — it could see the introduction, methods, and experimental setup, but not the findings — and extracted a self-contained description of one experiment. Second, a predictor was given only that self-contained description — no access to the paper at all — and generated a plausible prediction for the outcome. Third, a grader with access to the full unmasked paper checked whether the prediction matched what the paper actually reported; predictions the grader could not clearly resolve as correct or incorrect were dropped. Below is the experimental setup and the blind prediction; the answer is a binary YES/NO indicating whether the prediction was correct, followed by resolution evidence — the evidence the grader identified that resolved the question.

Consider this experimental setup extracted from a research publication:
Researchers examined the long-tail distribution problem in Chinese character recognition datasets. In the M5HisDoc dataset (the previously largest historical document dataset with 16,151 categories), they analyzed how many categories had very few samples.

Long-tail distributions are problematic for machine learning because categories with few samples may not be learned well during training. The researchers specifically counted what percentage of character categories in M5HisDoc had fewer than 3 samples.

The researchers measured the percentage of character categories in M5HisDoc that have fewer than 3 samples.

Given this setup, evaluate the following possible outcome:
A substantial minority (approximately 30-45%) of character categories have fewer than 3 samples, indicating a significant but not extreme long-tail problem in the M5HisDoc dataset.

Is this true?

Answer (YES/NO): NO